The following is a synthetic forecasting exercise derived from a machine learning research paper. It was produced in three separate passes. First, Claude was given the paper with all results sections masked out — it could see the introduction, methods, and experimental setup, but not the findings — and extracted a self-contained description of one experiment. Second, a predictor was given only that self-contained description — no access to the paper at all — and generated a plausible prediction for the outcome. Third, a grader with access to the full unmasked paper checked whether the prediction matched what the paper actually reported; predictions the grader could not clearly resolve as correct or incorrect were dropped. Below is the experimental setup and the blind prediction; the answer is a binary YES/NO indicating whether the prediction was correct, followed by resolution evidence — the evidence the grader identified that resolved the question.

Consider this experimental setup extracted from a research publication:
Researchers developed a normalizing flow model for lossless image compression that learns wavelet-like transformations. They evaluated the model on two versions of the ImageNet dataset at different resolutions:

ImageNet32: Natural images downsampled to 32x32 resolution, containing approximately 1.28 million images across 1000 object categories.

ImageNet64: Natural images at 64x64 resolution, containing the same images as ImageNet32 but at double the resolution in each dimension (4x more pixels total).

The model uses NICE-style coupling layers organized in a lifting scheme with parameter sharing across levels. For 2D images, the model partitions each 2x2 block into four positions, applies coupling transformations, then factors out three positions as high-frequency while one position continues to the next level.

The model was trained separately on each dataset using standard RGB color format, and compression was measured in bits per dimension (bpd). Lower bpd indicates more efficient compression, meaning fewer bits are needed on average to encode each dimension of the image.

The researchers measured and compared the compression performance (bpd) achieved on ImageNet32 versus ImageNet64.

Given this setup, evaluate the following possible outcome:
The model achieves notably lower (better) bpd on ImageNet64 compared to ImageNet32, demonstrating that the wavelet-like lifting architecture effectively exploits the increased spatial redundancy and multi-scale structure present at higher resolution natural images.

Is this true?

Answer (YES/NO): YES